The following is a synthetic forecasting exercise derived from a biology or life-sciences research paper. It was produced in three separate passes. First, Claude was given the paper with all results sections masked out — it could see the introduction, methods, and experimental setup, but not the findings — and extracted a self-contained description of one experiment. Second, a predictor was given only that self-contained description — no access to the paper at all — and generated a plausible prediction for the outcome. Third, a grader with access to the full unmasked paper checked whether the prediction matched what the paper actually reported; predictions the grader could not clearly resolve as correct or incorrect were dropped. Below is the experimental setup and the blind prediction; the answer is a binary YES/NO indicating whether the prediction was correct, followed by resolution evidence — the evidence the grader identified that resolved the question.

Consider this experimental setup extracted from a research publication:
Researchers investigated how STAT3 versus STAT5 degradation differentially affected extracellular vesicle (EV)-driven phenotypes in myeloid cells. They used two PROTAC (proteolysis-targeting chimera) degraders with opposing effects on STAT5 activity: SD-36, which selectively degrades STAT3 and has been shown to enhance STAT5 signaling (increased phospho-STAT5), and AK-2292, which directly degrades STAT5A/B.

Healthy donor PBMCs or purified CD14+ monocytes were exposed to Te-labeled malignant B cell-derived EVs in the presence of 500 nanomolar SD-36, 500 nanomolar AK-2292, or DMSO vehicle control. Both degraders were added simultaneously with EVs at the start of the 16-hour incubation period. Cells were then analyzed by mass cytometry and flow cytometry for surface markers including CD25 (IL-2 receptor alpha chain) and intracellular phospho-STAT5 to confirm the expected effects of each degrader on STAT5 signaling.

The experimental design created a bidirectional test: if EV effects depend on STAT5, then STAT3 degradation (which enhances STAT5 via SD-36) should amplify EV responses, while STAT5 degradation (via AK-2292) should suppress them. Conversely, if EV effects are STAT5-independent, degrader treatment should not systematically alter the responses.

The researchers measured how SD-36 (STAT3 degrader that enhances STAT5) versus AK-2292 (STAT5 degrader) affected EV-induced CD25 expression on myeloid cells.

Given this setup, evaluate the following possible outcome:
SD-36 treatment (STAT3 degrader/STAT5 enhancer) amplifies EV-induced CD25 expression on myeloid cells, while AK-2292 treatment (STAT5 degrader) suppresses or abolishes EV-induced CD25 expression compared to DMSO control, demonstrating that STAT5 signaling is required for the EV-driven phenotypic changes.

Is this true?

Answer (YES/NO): YES